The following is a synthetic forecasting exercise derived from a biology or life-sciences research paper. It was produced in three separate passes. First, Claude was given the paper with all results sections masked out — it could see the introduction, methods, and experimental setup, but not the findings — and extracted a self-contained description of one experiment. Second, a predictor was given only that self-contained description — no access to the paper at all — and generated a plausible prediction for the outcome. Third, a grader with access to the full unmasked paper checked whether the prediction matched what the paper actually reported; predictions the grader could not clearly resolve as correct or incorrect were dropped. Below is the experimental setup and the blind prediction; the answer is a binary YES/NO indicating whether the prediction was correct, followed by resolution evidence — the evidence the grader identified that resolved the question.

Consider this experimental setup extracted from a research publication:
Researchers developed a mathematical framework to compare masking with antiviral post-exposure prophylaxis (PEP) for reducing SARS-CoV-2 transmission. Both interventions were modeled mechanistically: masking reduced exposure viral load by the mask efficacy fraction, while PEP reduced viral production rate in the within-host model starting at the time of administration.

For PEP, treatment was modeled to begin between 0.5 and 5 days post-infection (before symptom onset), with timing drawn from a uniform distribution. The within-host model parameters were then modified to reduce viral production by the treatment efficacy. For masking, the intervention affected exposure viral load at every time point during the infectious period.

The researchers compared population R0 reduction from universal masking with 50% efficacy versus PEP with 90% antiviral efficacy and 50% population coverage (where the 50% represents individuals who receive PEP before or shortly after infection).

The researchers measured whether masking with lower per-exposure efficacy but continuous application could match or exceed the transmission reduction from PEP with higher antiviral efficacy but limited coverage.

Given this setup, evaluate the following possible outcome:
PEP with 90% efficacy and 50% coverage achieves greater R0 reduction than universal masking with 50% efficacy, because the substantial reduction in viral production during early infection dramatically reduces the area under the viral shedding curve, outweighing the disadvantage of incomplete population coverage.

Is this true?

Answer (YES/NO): NO